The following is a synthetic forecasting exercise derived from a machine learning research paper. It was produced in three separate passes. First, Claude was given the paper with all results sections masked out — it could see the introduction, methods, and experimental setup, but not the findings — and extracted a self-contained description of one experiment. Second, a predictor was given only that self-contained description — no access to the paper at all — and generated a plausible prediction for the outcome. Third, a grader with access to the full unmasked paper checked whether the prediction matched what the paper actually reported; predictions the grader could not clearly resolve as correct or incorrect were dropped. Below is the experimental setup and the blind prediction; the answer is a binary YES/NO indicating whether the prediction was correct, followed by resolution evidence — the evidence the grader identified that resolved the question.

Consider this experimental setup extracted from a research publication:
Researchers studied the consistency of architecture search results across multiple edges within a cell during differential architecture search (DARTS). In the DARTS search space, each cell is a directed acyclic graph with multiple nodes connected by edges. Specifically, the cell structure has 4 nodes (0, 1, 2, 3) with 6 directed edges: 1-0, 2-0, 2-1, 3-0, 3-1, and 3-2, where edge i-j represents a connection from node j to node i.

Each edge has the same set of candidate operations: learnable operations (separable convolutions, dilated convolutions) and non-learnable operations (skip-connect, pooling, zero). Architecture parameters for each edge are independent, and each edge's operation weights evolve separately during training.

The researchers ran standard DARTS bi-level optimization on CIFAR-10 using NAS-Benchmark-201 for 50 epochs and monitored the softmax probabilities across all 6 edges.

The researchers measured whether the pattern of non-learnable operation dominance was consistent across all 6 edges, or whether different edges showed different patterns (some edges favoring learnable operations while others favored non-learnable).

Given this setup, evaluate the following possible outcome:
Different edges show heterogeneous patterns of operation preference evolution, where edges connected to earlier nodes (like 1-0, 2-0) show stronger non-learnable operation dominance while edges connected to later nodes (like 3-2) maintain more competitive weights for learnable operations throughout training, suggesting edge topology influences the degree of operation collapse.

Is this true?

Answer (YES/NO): NO